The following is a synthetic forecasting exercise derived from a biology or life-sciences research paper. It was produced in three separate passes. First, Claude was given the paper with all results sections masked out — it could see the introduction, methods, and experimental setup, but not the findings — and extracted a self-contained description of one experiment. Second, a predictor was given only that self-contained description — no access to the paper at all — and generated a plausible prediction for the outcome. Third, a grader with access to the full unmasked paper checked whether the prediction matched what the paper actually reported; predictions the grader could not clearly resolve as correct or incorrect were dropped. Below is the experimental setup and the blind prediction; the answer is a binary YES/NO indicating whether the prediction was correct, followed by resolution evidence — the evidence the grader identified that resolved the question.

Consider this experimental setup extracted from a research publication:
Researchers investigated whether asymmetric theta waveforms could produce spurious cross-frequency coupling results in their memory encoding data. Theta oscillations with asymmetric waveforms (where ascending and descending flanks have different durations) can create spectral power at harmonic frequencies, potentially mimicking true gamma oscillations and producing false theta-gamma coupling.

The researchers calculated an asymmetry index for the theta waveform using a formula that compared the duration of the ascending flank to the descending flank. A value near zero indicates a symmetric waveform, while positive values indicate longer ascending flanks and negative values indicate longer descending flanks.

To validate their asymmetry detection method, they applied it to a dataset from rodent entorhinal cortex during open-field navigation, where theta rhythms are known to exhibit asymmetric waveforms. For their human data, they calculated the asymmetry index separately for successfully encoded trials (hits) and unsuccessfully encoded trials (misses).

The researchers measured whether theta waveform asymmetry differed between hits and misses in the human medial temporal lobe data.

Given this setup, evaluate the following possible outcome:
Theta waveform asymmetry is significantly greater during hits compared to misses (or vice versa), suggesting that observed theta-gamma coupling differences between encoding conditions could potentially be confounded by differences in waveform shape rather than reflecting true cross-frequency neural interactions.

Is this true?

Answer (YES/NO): NO